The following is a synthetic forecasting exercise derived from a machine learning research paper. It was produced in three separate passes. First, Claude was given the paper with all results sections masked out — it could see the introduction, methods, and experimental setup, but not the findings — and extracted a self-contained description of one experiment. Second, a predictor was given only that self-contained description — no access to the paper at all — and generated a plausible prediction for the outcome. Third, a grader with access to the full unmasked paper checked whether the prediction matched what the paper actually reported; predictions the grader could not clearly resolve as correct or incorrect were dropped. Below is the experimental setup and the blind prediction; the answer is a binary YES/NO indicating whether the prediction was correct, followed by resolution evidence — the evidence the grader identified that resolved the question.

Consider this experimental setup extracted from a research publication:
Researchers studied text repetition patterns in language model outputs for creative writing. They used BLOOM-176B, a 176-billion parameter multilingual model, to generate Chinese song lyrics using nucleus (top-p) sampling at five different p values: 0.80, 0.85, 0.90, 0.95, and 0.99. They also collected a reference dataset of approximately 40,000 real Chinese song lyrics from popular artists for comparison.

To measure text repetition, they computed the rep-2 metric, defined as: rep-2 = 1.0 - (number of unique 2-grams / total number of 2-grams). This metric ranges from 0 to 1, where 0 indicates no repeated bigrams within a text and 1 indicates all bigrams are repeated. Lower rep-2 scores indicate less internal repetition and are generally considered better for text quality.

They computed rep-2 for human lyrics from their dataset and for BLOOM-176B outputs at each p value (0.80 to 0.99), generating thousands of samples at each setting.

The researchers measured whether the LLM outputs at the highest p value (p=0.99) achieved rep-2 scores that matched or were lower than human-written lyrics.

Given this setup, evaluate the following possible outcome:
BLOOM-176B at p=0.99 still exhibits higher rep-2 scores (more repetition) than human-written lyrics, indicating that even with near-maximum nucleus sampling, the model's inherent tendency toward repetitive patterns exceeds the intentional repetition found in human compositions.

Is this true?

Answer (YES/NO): YES